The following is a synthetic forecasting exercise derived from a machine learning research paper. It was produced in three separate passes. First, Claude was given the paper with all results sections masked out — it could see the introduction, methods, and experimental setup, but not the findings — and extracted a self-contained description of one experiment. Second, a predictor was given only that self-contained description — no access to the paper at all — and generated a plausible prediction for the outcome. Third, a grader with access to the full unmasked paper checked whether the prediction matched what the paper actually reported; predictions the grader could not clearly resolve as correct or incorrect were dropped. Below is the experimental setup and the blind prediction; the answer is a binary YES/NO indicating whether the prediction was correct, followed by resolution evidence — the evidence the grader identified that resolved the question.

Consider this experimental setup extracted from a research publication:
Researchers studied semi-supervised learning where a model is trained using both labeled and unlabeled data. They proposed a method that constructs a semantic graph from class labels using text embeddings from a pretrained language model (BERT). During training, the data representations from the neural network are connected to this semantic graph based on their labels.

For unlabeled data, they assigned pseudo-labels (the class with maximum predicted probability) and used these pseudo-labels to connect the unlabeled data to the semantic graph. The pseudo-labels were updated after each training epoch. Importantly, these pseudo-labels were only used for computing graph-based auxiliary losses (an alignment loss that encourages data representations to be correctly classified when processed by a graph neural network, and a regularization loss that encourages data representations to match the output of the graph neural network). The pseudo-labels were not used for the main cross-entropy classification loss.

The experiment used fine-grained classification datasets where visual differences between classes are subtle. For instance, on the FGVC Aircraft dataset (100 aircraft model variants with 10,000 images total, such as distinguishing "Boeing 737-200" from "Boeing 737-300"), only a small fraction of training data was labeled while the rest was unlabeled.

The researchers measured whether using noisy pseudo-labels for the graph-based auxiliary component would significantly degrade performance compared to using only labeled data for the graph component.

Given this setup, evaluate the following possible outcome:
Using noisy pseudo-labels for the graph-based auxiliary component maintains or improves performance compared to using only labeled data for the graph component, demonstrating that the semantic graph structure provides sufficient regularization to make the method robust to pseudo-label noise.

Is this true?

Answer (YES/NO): YES